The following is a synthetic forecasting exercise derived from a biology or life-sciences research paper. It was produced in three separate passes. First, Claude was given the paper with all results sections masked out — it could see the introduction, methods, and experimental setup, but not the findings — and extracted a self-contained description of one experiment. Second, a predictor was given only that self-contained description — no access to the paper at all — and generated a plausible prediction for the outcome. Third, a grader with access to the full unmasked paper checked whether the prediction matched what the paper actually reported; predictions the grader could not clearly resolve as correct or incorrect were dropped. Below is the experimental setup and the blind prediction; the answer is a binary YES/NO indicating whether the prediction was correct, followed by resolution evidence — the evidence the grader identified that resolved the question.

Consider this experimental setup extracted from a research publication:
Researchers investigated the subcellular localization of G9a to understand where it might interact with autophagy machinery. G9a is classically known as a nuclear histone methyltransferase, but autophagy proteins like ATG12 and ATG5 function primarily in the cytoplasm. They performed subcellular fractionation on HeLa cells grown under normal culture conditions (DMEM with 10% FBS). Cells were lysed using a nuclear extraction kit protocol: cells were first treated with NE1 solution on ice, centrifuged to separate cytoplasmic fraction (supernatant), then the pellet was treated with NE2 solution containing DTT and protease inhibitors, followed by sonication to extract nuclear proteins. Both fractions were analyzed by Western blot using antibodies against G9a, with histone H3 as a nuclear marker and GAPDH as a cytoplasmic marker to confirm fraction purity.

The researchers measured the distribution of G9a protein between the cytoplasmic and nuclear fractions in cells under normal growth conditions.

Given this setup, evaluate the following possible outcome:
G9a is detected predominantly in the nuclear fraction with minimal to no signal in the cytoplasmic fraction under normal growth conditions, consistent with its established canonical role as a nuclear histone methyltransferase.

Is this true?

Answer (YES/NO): NO